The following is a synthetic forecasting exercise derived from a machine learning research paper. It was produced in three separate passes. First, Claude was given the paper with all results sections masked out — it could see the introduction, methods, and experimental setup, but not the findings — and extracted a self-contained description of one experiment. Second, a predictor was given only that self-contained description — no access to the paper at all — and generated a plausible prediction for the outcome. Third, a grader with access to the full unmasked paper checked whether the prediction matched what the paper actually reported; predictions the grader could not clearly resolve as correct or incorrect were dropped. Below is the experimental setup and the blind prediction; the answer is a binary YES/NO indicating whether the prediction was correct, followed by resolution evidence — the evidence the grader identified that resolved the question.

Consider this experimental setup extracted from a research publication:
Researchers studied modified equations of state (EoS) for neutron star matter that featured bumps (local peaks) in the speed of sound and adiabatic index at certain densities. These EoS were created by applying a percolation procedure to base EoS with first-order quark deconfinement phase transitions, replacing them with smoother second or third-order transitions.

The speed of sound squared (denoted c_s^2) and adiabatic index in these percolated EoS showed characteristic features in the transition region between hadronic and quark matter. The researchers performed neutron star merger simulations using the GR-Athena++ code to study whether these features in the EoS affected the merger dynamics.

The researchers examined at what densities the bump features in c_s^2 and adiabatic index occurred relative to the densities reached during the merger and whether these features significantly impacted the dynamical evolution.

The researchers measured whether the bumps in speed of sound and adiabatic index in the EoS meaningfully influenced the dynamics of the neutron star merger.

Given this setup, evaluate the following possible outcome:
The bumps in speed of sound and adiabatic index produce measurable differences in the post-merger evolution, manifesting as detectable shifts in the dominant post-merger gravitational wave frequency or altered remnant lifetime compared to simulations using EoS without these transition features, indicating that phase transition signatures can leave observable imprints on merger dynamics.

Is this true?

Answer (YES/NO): YES